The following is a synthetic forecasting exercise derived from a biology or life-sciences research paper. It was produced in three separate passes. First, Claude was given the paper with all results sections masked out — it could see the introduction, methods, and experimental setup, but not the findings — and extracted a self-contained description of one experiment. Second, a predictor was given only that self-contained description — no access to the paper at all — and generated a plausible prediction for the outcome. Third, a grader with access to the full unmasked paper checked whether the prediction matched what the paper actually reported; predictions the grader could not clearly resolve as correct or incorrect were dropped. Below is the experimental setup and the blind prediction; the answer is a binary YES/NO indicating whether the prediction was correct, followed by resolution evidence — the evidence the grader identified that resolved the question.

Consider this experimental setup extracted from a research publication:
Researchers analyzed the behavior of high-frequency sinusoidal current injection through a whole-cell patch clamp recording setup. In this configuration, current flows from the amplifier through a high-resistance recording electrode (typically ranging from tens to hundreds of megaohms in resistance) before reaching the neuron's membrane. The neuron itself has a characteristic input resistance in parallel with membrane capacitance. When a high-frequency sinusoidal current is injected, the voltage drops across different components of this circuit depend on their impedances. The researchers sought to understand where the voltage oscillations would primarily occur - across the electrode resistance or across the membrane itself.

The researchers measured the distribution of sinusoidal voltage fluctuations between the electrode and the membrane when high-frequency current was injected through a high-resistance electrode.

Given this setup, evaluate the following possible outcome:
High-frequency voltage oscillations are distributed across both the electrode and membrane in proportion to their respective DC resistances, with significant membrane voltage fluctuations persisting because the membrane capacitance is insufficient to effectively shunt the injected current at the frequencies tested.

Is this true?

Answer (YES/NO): NO